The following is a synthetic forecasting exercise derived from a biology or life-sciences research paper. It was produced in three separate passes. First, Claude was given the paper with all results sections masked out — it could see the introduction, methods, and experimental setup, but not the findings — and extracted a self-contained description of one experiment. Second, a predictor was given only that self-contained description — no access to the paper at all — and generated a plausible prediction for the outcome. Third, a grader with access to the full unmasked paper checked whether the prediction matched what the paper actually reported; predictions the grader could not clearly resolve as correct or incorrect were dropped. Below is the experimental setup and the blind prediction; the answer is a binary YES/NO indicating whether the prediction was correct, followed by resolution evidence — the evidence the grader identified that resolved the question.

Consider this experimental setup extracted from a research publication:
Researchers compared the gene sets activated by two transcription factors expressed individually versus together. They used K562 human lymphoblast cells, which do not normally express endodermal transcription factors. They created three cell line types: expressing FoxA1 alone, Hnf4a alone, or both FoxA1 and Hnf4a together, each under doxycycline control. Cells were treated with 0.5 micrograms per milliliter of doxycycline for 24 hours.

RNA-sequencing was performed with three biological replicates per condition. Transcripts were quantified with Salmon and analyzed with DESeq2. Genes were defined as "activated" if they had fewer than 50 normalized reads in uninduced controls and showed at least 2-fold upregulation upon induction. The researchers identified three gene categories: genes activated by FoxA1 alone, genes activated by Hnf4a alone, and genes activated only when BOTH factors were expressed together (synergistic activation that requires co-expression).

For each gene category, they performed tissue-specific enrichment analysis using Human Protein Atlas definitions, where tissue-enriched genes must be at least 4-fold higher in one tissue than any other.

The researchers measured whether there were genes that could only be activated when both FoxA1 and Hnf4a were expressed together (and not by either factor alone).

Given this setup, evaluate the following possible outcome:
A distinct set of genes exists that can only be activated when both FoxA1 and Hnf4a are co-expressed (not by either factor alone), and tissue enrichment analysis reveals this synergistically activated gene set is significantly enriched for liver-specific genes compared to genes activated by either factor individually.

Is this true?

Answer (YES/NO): NO